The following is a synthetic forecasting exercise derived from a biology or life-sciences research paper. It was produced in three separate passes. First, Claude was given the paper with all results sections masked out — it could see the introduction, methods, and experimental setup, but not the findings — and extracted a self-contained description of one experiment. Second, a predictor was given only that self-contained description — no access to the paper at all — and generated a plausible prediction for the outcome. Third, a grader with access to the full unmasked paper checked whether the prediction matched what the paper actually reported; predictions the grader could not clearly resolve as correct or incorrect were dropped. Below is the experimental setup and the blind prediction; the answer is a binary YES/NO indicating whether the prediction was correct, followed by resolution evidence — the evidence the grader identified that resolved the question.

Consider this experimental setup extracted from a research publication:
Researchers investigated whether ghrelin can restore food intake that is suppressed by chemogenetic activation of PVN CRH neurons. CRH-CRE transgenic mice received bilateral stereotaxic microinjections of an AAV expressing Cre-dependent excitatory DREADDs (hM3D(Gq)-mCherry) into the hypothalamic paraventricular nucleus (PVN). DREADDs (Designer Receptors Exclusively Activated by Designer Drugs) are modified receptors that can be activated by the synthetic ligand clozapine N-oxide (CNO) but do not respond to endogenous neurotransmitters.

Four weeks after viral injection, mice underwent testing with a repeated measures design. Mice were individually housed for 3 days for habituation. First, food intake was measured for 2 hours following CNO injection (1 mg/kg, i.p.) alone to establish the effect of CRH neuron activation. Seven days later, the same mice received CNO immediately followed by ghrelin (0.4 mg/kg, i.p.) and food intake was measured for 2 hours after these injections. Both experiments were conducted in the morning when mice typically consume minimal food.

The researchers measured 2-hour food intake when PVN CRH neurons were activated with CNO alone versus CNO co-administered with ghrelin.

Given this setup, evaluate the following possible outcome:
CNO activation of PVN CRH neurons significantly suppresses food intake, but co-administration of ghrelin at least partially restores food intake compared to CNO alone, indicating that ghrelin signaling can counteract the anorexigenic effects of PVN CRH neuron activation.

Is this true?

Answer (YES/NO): NO